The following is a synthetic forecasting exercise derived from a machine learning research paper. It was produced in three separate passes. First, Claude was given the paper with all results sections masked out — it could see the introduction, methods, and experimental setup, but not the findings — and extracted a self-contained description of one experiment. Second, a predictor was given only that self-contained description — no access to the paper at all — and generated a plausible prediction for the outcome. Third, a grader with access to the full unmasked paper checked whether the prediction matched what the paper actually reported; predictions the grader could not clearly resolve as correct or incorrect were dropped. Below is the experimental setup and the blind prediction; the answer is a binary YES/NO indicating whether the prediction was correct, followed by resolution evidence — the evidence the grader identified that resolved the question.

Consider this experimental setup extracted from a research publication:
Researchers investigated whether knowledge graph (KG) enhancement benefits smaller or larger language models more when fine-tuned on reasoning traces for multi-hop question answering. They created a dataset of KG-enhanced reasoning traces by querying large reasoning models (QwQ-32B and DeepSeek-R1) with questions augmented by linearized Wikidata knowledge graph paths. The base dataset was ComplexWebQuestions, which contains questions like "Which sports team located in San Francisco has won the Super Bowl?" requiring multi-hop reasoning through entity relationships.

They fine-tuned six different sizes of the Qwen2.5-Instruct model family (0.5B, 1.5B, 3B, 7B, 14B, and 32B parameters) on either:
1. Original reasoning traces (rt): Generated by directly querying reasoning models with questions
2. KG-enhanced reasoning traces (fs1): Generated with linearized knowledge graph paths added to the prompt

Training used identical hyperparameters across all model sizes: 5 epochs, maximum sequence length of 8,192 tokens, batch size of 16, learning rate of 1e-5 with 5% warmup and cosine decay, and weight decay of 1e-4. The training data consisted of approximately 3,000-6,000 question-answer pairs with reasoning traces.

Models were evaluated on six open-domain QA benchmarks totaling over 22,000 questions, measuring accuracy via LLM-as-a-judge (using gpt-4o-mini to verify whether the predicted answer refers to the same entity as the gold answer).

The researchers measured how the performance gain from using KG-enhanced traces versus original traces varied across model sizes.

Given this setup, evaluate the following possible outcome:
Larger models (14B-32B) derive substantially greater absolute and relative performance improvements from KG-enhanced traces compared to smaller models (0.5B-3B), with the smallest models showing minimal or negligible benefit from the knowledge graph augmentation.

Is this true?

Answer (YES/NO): NO